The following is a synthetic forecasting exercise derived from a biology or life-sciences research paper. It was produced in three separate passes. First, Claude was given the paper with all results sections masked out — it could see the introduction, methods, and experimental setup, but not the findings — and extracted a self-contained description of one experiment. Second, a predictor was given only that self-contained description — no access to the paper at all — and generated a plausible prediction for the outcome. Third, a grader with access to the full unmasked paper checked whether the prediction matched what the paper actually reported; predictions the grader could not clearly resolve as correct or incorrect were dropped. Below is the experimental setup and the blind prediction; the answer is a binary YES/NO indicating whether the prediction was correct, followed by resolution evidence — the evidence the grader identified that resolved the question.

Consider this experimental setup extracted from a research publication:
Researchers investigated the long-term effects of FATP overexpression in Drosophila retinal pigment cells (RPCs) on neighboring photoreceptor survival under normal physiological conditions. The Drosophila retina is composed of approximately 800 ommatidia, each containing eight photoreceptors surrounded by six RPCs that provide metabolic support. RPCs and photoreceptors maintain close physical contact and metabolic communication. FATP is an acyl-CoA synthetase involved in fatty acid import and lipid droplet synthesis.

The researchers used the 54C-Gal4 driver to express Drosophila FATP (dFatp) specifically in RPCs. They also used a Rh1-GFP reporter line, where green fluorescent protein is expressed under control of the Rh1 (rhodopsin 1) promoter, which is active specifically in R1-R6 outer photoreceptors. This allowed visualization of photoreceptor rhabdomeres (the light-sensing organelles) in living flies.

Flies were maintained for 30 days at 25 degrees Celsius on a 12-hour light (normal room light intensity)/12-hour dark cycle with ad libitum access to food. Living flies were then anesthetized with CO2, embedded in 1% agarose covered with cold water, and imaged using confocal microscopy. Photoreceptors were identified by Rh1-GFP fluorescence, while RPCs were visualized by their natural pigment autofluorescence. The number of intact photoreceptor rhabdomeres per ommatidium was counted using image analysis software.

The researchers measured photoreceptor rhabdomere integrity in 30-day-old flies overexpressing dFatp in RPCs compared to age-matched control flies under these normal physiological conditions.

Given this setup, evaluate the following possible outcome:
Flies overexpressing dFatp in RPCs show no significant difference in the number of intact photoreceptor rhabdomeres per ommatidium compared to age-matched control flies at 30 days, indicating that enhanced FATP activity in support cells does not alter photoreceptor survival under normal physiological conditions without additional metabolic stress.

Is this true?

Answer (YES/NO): YES